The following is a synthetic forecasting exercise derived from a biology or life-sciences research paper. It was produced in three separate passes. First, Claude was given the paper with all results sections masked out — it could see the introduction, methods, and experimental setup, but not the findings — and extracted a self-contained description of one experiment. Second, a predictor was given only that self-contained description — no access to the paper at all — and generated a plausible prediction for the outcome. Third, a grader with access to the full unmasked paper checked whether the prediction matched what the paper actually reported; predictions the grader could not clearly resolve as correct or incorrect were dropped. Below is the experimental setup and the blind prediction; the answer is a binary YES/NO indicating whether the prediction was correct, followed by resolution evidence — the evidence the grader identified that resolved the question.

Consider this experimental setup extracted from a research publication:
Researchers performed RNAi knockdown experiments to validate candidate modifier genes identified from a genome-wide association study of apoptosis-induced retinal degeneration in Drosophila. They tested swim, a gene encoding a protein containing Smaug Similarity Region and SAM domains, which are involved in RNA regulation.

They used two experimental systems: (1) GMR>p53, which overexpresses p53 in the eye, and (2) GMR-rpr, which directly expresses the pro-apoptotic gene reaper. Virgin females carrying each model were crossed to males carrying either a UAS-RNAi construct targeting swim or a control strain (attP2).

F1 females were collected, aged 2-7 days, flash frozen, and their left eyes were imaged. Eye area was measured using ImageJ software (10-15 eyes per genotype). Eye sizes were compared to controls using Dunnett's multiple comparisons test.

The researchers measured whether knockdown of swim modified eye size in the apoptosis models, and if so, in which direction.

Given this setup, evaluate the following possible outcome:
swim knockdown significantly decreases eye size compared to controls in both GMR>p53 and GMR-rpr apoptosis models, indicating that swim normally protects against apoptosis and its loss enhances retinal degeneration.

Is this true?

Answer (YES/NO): NO